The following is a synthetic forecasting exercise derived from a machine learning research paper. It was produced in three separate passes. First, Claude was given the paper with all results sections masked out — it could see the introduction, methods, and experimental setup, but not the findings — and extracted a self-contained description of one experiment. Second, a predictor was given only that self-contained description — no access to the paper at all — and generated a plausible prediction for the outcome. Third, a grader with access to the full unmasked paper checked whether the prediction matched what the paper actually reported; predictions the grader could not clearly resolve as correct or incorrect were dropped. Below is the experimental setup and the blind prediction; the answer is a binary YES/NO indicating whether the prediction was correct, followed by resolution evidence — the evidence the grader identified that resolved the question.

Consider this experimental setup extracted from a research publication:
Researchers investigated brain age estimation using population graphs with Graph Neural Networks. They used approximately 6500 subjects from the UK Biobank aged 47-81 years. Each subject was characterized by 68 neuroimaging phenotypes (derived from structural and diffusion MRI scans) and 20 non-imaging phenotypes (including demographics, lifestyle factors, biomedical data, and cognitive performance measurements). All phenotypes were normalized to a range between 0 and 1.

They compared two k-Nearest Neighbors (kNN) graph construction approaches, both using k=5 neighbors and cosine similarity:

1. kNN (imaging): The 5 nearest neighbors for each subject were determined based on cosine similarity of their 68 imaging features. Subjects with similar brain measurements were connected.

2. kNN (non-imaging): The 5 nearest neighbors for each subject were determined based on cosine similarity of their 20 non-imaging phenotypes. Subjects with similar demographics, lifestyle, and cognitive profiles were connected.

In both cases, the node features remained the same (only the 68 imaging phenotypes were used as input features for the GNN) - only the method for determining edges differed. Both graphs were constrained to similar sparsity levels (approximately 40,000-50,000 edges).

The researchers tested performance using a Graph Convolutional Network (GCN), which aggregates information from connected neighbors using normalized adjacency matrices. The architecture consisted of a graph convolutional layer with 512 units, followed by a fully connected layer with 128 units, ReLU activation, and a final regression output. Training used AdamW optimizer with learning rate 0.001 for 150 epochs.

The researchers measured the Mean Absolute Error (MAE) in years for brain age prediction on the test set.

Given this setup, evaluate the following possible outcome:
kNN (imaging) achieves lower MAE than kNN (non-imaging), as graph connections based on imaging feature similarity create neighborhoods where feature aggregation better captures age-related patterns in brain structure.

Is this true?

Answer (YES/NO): YES